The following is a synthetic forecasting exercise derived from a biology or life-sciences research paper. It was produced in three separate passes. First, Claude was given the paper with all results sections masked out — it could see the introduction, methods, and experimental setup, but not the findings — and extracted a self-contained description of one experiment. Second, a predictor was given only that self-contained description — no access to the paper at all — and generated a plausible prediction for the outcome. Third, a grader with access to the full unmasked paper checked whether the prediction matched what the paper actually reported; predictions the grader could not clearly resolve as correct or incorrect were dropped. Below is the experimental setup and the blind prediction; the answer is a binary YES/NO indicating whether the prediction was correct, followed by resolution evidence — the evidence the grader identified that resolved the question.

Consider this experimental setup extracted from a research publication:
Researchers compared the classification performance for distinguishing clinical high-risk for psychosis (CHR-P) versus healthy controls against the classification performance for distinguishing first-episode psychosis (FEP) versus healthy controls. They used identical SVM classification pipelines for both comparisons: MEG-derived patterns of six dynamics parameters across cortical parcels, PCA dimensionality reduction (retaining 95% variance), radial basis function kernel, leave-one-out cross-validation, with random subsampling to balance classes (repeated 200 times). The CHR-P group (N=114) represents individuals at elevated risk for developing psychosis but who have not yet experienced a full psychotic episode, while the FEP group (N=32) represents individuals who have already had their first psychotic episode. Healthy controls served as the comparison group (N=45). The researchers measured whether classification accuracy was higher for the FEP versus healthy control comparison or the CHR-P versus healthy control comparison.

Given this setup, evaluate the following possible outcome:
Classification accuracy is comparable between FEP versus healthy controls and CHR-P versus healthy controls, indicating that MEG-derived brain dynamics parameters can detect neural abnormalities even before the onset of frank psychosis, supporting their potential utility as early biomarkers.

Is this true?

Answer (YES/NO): NO